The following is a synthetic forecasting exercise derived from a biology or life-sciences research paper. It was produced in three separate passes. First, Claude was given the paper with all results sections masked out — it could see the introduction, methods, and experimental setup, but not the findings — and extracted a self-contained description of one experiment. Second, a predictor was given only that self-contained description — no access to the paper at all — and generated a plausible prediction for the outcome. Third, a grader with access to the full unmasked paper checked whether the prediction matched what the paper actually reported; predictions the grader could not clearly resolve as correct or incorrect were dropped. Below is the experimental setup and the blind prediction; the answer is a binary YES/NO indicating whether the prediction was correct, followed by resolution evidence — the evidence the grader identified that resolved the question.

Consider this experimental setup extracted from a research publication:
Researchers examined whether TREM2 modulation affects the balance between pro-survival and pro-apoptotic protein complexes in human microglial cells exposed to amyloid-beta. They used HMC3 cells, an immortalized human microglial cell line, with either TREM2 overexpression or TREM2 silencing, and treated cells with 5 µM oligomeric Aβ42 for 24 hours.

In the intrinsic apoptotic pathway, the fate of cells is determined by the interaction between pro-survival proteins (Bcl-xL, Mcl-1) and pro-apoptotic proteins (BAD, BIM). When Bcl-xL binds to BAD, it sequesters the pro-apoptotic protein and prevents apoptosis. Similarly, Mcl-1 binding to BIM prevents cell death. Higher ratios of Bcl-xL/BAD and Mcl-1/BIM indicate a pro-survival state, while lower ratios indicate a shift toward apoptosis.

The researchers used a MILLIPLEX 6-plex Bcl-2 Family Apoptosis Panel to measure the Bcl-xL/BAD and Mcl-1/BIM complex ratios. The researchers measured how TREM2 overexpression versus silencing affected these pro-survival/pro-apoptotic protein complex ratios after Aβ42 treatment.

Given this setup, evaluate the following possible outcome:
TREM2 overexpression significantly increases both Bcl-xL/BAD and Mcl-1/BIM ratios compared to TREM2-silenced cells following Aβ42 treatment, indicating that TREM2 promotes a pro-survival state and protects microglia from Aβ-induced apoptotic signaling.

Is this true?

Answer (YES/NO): NO